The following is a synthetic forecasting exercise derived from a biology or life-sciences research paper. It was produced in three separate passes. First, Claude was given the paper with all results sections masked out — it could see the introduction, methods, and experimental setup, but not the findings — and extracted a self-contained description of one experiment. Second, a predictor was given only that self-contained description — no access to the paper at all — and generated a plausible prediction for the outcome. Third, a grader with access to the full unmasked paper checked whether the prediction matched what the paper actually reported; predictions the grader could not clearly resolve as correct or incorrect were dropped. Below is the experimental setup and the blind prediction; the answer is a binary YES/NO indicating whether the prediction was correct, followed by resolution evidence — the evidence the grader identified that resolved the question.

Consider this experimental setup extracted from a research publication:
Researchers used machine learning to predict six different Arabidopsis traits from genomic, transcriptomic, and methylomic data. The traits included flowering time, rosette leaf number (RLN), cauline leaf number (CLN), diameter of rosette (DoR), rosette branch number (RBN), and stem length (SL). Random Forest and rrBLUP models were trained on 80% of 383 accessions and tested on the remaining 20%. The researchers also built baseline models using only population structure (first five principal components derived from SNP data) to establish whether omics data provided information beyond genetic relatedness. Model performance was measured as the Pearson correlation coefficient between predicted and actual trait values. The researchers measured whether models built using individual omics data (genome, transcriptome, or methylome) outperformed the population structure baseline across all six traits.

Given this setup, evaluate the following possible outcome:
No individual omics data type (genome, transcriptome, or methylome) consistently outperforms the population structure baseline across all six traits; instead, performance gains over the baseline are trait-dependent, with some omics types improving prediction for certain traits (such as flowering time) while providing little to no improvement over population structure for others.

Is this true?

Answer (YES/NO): YES